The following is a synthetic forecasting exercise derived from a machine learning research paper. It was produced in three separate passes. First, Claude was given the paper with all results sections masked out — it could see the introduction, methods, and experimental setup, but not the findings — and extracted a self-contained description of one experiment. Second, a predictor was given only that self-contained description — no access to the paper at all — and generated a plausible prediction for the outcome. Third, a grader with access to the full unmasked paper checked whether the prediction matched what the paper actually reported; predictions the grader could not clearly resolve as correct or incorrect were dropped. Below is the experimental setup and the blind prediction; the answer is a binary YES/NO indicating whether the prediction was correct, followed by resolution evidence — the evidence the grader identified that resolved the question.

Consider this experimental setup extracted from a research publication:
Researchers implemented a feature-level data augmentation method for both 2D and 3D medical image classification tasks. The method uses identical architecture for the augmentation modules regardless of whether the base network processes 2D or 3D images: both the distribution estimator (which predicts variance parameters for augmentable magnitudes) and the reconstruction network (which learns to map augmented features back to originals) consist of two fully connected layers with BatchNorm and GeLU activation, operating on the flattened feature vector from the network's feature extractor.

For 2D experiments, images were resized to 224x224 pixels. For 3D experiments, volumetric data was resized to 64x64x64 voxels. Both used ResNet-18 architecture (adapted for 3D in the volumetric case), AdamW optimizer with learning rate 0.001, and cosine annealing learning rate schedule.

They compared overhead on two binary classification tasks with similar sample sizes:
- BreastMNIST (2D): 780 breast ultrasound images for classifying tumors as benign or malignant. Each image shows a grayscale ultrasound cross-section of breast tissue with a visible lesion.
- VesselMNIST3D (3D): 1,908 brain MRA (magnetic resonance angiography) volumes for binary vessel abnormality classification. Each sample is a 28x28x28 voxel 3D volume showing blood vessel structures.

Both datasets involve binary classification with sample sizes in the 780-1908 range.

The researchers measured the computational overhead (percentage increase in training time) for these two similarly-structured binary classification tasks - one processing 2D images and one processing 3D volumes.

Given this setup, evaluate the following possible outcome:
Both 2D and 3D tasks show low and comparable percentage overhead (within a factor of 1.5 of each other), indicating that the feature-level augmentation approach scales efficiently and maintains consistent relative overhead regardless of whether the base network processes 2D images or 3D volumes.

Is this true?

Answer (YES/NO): NO